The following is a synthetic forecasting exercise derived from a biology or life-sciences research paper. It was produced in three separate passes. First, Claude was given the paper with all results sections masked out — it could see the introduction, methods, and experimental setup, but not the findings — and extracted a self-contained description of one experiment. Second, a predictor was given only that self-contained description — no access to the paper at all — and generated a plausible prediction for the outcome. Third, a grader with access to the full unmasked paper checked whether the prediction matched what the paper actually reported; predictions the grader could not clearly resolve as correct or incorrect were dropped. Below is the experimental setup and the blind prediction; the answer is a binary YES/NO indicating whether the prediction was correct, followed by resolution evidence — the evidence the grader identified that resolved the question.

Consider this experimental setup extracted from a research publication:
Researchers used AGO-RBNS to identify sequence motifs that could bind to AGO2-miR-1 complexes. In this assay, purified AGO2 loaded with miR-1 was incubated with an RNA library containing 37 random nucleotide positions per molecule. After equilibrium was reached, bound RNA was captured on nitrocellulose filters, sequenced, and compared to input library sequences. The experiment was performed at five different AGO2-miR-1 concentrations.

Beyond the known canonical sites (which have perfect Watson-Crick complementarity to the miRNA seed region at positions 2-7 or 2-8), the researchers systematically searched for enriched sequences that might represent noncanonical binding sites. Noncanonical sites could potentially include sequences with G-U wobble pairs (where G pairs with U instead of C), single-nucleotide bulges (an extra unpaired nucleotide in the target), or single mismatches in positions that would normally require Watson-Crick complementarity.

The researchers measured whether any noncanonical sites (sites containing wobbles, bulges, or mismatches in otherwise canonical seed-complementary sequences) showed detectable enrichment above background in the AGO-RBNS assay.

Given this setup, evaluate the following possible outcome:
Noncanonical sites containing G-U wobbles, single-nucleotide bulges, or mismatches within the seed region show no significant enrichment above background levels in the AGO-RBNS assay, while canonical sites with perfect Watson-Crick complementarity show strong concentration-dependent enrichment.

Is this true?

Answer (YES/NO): NO